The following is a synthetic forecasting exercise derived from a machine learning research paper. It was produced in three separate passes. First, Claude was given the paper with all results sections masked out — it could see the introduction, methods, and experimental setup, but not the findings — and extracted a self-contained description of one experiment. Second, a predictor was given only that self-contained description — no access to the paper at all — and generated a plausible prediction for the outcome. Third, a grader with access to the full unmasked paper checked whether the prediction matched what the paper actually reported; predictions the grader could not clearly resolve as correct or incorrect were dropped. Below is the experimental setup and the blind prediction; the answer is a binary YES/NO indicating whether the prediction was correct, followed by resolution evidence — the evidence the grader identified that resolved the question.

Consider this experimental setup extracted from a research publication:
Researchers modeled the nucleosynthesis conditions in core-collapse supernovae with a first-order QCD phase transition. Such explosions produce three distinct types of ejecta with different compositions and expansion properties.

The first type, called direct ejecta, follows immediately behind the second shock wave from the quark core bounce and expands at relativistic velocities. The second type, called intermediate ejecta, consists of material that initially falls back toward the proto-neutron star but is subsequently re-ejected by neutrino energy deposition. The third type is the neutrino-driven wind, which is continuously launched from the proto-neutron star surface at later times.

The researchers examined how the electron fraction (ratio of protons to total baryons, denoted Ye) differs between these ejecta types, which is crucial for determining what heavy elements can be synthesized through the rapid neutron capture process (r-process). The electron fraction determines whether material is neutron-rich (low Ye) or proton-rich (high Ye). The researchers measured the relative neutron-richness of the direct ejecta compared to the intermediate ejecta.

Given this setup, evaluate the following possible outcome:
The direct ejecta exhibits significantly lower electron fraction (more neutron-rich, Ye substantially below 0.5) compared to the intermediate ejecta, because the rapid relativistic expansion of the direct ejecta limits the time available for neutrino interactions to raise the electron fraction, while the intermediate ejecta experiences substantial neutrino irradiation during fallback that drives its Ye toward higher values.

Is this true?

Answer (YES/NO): YES